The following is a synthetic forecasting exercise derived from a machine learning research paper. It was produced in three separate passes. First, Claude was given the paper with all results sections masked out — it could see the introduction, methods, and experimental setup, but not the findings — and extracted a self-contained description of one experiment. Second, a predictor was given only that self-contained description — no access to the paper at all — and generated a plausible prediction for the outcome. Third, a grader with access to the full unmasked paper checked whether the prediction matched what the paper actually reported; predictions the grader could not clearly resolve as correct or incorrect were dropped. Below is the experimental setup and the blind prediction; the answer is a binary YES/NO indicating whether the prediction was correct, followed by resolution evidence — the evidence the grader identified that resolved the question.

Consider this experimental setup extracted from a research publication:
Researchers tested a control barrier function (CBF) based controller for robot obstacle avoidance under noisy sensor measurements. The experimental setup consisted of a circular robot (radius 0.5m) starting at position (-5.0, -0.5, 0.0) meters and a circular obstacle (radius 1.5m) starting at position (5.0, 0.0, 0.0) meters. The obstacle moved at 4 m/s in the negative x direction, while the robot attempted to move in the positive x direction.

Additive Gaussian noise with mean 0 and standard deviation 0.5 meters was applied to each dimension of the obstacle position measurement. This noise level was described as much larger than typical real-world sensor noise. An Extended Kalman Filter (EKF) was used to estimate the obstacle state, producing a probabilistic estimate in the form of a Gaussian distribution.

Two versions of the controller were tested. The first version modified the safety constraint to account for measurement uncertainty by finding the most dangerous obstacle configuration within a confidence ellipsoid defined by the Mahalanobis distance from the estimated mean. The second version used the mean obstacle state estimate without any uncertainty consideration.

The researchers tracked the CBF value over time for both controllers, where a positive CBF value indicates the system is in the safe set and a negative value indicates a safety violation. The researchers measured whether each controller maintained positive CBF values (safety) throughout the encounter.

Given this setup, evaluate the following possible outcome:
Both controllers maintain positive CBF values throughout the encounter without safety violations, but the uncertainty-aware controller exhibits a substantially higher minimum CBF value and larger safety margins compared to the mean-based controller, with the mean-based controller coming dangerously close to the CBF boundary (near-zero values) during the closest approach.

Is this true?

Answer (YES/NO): NO